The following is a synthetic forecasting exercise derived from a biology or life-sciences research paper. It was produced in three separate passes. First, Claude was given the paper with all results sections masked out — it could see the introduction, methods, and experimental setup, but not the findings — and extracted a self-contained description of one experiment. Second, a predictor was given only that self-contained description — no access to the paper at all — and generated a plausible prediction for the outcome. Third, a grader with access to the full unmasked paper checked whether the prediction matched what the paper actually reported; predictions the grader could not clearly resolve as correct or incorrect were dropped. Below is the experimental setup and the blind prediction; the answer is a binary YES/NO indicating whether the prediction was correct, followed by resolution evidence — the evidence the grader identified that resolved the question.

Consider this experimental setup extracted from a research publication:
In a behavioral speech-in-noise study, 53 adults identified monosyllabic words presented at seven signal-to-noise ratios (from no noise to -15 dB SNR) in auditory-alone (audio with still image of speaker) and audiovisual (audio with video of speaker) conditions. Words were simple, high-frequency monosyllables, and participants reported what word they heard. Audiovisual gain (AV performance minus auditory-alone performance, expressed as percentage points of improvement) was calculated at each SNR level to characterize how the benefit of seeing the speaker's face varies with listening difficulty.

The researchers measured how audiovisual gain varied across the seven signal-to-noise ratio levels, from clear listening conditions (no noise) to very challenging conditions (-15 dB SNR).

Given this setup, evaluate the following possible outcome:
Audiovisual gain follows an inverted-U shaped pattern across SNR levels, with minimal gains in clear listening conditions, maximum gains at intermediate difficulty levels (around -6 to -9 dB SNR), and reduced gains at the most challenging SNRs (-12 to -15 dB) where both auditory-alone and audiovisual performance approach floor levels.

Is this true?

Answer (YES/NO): YES